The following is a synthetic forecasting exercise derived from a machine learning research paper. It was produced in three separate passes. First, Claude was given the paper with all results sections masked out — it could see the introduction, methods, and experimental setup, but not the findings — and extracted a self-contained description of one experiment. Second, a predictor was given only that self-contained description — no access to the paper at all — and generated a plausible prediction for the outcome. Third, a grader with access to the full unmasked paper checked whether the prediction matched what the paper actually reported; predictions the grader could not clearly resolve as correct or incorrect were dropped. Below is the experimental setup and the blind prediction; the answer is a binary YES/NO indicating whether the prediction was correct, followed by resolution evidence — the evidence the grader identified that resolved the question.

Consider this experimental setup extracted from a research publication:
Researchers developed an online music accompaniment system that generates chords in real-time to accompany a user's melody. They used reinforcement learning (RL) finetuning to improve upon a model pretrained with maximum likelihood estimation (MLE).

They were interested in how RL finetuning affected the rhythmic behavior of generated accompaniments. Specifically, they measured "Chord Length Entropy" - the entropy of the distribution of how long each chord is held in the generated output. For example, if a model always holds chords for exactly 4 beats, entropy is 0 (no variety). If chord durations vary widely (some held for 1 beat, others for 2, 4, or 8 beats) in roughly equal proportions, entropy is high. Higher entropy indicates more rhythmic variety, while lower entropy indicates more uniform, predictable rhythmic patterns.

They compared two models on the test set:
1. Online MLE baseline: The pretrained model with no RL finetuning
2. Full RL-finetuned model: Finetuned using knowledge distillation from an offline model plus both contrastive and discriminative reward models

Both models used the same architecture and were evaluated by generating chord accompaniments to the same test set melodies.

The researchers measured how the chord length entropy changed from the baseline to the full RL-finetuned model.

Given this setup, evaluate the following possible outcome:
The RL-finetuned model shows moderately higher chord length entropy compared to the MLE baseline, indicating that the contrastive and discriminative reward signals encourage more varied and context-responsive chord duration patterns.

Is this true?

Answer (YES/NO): NO